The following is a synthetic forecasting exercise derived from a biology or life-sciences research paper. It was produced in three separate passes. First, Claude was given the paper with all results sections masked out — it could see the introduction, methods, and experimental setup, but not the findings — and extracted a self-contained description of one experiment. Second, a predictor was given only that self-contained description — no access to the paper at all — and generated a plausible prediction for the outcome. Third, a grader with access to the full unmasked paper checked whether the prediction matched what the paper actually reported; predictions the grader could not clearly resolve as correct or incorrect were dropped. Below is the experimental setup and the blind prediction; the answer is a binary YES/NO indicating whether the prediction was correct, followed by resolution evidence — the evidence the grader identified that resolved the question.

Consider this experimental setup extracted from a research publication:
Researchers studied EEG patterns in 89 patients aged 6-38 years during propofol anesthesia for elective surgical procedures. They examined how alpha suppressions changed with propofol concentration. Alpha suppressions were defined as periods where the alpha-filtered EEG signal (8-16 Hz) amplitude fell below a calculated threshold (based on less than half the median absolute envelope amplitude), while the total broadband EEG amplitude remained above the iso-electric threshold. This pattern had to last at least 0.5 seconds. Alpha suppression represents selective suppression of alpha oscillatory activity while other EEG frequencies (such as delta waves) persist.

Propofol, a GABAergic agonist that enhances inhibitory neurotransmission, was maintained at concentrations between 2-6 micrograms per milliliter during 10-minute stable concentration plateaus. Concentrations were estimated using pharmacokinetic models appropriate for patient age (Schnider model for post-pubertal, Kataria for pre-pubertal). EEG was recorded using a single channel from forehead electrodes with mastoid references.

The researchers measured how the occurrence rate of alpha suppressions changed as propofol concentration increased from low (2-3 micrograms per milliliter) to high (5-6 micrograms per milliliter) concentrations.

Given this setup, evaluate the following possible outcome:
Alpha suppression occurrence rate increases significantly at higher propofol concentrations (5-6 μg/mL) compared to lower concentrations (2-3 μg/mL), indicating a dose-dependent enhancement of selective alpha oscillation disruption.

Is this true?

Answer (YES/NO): YES